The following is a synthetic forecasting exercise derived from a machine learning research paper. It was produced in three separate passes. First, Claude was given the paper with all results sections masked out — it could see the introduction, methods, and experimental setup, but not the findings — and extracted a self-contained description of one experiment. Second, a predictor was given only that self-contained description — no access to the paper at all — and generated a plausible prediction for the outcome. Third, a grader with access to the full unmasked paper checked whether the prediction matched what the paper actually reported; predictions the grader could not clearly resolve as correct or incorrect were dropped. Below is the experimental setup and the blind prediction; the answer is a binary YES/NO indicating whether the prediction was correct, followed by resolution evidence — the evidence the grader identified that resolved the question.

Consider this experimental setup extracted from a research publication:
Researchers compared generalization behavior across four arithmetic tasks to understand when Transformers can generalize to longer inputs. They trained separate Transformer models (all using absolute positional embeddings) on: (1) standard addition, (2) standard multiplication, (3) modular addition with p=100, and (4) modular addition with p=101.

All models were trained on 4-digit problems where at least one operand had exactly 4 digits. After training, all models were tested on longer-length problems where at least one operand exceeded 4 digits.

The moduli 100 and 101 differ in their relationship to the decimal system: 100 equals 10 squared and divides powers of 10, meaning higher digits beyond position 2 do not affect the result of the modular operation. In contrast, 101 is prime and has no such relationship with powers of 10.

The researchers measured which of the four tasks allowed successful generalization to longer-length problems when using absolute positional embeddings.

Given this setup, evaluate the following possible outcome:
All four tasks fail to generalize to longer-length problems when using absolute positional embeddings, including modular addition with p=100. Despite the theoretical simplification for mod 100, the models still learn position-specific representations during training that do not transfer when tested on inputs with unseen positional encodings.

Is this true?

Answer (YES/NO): NO